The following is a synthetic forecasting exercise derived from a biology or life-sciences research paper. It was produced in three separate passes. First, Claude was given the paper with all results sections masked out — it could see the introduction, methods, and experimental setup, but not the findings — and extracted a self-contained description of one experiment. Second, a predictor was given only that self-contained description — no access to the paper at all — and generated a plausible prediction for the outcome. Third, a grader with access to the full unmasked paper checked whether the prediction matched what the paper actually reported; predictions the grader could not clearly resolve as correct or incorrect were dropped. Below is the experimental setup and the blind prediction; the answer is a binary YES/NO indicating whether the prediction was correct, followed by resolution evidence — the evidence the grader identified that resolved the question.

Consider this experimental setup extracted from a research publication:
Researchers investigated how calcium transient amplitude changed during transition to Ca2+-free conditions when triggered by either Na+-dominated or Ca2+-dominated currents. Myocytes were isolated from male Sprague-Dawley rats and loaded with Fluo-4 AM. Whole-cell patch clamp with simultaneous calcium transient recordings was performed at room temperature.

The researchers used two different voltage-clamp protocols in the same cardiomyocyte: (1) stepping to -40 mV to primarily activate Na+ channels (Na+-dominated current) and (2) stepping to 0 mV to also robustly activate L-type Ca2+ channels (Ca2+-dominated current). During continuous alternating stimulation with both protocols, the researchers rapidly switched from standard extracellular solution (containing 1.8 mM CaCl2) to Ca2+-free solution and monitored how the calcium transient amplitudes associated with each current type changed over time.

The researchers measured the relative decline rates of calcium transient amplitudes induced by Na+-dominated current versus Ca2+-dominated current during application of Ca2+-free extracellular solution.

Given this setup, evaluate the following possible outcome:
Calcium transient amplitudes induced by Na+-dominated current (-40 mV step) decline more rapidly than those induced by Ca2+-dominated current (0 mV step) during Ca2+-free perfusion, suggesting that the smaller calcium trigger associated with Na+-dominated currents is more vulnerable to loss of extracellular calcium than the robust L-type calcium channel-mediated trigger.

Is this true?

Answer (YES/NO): NO